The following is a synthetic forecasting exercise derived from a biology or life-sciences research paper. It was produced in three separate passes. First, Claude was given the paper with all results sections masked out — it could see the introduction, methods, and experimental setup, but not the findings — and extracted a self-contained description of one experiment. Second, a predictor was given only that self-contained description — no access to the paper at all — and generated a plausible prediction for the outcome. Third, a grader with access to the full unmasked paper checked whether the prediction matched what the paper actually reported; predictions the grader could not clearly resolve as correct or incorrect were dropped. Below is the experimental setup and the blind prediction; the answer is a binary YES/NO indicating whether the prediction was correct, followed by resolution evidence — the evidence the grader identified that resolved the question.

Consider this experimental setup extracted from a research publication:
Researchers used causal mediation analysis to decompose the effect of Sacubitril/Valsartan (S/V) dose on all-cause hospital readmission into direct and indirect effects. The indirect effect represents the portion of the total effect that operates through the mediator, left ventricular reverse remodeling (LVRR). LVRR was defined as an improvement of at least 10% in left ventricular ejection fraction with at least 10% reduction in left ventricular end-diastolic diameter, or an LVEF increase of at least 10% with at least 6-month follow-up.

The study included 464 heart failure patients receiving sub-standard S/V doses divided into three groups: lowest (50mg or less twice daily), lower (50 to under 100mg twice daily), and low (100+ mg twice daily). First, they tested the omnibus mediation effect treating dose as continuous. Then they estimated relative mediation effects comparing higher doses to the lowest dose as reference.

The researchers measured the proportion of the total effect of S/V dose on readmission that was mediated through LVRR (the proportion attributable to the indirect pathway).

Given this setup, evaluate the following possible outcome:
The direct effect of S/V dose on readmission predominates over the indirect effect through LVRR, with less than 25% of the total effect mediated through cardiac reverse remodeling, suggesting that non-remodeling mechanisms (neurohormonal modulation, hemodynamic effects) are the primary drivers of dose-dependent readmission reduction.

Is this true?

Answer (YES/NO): YES